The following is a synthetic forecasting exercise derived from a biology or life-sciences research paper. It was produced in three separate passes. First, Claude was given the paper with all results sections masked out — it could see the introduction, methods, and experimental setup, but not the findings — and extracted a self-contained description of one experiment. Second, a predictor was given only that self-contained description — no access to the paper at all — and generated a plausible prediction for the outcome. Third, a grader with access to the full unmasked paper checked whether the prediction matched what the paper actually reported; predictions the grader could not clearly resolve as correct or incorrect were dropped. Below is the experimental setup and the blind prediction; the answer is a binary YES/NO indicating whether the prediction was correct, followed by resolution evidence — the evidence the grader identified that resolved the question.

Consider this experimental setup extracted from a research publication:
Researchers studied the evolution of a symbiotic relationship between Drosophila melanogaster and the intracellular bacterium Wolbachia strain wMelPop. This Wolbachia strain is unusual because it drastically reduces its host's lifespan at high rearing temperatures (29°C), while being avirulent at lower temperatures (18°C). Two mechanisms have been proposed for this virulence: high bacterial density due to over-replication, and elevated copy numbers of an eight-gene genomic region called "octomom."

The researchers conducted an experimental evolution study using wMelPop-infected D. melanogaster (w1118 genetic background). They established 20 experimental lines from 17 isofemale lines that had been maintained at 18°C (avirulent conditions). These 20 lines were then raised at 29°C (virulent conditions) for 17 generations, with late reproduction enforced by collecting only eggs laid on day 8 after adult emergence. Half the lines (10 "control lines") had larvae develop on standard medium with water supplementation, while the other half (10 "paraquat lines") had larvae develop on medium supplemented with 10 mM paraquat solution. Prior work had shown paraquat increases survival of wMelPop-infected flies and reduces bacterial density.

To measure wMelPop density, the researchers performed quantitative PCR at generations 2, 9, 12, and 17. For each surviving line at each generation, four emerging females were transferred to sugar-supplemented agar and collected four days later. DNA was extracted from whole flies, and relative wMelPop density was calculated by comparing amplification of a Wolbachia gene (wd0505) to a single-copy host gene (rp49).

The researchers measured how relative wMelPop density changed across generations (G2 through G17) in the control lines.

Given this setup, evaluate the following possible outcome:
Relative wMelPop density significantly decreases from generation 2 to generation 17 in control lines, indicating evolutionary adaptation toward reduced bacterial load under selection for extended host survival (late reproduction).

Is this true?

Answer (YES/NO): NO